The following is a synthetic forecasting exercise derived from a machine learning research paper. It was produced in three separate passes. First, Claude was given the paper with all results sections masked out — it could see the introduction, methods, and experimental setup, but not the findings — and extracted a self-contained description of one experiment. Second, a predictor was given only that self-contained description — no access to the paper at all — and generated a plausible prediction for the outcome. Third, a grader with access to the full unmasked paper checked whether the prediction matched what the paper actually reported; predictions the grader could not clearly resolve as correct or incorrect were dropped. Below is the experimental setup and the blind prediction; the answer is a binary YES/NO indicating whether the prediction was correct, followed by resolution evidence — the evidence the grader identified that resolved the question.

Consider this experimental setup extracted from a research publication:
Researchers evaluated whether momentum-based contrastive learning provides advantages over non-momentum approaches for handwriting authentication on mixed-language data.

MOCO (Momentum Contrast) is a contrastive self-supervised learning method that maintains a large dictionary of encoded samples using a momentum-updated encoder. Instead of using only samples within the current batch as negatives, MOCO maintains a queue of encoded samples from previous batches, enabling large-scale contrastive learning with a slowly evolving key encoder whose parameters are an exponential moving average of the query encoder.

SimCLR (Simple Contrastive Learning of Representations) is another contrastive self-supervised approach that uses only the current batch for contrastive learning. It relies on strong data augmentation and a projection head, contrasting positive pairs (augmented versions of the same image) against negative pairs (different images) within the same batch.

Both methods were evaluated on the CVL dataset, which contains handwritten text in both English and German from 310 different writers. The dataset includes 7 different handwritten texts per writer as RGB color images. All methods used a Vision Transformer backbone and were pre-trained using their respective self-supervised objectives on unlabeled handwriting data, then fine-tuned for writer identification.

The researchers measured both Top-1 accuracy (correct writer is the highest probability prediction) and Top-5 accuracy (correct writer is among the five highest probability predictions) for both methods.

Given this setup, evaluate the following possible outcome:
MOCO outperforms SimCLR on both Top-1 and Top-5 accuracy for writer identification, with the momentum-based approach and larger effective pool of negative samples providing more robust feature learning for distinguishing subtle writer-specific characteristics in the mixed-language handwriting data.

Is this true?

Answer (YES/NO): NO